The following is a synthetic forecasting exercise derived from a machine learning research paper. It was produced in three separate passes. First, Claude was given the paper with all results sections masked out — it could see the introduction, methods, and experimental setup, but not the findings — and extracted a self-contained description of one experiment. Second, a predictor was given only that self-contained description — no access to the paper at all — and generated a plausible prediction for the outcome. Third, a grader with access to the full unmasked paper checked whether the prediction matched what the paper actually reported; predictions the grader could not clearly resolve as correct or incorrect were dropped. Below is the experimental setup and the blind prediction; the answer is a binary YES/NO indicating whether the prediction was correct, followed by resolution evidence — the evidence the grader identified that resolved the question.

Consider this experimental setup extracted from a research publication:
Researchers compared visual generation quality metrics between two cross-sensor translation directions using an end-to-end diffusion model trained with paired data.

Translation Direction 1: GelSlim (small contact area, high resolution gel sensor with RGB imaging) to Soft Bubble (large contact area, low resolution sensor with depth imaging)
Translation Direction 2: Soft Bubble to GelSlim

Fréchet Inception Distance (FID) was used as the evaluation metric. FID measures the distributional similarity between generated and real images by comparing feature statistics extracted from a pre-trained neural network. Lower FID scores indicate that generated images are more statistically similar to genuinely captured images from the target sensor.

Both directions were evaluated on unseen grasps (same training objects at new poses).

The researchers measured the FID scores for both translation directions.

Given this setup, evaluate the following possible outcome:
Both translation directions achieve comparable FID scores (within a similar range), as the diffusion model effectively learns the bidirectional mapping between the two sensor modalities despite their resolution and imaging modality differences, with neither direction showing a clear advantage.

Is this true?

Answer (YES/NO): NO